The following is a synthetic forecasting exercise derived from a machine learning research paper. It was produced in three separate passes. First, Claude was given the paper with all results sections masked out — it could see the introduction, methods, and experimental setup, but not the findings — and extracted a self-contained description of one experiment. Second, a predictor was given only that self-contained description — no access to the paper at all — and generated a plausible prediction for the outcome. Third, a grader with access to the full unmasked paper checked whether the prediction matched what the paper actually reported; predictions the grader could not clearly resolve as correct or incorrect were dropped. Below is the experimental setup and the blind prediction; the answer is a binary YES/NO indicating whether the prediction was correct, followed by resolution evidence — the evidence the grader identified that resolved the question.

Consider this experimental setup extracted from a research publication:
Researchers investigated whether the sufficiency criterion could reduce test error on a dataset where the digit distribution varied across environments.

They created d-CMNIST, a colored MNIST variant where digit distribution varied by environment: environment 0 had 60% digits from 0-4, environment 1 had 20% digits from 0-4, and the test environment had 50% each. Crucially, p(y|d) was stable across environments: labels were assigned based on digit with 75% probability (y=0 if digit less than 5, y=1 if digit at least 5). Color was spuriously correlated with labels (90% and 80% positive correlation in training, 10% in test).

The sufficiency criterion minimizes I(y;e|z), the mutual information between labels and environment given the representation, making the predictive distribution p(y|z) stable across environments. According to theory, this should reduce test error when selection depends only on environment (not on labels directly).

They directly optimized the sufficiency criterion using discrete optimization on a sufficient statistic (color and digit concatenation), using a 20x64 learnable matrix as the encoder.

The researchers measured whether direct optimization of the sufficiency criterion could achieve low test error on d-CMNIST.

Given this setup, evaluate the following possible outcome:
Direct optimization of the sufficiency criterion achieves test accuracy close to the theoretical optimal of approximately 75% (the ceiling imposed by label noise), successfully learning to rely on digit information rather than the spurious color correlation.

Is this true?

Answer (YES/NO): YES